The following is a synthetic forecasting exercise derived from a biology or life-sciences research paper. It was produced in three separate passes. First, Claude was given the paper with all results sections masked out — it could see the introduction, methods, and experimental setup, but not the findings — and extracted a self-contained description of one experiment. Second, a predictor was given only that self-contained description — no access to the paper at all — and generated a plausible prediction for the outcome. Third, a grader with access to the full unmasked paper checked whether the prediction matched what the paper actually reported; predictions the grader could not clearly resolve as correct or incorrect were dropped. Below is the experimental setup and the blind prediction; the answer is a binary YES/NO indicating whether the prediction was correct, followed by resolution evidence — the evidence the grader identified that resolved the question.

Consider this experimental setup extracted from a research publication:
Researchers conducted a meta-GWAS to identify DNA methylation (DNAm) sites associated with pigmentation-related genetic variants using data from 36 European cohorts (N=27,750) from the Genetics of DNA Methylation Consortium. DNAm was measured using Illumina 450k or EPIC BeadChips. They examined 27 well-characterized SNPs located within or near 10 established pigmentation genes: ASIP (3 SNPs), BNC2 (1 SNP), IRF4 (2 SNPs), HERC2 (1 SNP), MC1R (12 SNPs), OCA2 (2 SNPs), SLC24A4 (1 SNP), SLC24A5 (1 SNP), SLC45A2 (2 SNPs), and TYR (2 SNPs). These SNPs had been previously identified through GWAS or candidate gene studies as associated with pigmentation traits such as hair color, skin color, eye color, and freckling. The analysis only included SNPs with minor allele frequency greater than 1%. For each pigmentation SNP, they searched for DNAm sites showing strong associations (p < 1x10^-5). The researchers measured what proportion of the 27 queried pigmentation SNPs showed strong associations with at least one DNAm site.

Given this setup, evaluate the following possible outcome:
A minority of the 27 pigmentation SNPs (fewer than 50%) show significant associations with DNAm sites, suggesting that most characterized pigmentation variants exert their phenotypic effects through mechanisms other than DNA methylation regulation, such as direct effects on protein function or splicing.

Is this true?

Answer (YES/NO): NO